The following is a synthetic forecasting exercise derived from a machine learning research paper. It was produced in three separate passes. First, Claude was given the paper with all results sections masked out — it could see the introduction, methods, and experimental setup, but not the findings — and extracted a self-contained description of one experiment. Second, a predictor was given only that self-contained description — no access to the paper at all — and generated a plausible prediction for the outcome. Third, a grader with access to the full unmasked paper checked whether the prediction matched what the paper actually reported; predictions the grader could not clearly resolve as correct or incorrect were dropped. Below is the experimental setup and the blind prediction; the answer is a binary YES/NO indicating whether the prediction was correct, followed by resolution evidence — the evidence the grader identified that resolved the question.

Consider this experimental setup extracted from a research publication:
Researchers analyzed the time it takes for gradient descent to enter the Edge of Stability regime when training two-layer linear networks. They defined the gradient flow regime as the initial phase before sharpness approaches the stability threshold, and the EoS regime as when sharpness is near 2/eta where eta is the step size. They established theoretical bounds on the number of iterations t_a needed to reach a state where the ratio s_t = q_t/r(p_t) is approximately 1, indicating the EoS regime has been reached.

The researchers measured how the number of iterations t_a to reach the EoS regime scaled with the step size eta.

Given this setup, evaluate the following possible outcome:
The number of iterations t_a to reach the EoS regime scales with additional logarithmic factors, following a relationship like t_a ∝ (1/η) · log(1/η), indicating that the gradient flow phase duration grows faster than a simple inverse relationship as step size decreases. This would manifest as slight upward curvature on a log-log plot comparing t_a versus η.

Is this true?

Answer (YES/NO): NO